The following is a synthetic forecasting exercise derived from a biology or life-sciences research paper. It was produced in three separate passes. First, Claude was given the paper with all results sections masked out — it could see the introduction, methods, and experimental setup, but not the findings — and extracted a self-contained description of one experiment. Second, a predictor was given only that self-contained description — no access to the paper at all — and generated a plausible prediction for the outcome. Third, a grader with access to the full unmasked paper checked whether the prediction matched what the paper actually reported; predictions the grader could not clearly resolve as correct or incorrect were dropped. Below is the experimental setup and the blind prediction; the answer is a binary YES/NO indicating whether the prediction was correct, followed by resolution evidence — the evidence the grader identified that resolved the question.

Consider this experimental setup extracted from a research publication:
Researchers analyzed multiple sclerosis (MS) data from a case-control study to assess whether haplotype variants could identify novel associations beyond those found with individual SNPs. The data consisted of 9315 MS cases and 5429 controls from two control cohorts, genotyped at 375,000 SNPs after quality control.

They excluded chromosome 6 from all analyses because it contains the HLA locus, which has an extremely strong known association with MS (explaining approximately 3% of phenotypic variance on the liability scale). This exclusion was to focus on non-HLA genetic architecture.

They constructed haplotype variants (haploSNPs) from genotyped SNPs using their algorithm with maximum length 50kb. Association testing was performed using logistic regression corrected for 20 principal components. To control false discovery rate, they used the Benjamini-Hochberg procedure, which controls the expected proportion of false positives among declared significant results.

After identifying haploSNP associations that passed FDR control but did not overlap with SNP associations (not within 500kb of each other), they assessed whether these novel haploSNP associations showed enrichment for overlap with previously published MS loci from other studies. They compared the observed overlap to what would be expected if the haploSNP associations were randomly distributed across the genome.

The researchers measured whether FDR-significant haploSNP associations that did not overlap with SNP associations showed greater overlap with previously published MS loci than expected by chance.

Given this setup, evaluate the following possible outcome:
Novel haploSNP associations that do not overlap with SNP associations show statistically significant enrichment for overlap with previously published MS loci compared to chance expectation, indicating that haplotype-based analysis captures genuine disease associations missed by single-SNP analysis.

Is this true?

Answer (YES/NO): YES